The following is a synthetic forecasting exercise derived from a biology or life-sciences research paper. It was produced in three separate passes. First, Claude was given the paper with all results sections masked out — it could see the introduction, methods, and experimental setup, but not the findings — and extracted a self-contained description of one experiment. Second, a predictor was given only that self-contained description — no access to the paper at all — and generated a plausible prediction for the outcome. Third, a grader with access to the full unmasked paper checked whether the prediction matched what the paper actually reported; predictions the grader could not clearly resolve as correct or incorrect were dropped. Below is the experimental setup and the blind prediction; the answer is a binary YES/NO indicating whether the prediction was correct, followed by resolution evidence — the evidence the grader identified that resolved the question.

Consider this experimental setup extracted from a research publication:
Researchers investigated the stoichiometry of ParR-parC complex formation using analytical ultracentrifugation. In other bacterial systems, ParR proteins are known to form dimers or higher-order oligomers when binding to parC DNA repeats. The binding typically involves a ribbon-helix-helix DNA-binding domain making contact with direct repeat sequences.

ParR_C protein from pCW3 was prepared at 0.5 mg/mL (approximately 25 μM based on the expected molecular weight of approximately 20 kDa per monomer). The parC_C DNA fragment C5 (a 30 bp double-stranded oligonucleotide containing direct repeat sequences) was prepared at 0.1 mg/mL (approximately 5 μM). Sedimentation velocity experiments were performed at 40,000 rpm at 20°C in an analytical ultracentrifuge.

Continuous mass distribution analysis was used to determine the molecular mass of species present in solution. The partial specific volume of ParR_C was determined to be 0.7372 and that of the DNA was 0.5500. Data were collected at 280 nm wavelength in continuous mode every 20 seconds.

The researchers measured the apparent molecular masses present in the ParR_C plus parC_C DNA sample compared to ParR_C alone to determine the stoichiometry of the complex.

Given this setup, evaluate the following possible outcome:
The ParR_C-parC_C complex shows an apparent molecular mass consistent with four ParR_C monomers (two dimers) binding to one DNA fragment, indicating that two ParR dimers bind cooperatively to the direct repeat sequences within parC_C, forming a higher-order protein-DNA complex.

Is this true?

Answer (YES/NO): YES